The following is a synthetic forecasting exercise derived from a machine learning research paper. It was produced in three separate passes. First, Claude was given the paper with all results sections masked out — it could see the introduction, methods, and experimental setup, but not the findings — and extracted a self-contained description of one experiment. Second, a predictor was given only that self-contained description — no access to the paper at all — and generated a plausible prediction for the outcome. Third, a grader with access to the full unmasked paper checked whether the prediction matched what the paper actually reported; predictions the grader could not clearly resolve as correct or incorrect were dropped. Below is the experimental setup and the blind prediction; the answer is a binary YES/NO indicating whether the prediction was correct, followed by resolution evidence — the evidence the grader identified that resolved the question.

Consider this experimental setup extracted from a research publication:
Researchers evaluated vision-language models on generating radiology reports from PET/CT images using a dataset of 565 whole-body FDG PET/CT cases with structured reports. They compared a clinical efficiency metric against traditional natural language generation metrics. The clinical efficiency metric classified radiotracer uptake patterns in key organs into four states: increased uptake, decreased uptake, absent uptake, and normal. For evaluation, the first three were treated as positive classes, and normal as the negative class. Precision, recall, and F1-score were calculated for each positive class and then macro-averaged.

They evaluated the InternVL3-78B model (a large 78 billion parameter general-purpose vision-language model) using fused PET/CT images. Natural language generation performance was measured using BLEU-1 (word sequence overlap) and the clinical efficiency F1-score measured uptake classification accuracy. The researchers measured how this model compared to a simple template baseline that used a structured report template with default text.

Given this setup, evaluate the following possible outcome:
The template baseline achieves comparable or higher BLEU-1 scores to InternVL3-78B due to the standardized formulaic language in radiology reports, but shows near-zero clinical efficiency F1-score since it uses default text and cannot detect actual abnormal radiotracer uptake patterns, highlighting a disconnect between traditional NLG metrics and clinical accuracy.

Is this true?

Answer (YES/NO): NO